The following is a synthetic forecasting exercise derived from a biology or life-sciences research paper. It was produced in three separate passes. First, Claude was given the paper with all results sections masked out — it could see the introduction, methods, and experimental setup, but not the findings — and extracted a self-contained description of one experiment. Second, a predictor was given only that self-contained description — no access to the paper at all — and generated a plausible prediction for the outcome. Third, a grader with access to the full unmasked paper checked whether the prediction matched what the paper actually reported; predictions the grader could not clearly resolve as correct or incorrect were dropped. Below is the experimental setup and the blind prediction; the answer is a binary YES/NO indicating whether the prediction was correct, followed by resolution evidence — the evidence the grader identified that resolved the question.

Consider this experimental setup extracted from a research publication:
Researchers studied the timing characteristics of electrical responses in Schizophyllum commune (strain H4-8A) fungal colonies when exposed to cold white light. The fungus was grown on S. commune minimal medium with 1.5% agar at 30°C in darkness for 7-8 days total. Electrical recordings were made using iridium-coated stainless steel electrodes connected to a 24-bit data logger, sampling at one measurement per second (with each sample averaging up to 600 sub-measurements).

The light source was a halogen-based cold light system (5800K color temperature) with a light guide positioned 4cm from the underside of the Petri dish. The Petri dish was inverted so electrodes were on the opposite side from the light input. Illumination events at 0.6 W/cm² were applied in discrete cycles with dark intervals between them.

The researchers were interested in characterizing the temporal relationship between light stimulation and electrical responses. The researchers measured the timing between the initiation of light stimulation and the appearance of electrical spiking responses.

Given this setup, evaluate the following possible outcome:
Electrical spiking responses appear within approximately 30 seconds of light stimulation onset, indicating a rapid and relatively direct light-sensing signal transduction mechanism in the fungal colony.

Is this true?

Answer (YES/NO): NO